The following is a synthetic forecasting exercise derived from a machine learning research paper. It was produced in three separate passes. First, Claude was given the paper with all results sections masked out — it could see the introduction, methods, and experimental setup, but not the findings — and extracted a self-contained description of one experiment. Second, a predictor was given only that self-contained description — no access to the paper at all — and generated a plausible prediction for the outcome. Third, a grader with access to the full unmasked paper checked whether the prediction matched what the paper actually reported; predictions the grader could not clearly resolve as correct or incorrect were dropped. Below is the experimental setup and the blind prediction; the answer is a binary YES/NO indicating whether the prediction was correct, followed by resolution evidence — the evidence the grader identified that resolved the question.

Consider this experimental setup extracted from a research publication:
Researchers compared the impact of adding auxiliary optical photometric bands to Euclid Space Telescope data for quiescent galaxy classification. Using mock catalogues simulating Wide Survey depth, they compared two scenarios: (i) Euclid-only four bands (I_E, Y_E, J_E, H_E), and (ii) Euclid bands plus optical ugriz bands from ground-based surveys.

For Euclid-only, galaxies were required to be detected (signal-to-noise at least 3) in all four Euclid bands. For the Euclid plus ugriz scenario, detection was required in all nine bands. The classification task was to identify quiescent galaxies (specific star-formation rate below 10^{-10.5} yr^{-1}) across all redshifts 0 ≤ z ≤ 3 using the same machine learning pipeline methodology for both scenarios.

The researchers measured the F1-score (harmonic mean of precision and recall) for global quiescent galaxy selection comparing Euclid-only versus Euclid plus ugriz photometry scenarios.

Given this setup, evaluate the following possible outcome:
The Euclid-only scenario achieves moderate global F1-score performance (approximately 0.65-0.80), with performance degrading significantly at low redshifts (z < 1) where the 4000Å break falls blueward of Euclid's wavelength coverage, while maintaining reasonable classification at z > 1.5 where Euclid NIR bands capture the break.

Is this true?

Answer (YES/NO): YES